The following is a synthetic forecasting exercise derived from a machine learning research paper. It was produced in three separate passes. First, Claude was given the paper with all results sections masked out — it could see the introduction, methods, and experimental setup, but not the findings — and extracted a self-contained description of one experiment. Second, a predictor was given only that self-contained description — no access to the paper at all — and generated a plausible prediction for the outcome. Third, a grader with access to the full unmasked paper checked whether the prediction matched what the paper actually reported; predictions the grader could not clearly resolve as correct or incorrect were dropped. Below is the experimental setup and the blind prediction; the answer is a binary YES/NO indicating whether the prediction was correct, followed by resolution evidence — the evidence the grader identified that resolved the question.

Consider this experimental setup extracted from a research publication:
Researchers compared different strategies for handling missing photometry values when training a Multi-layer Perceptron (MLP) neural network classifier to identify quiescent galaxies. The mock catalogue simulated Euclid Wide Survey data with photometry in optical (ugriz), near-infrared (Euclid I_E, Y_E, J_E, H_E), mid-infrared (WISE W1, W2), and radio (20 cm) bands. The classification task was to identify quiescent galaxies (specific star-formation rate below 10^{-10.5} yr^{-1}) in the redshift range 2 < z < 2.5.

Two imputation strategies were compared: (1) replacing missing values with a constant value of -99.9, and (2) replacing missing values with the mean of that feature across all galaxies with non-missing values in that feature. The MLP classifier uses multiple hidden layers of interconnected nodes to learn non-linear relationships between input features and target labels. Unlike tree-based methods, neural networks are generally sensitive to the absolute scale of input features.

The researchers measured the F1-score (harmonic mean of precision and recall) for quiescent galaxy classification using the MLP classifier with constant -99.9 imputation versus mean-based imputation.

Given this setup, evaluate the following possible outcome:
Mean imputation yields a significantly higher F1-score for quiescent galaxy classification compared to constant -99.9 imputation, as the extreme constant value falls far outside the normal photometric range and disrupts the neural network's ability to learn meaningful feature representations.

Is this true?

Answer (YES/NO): YES